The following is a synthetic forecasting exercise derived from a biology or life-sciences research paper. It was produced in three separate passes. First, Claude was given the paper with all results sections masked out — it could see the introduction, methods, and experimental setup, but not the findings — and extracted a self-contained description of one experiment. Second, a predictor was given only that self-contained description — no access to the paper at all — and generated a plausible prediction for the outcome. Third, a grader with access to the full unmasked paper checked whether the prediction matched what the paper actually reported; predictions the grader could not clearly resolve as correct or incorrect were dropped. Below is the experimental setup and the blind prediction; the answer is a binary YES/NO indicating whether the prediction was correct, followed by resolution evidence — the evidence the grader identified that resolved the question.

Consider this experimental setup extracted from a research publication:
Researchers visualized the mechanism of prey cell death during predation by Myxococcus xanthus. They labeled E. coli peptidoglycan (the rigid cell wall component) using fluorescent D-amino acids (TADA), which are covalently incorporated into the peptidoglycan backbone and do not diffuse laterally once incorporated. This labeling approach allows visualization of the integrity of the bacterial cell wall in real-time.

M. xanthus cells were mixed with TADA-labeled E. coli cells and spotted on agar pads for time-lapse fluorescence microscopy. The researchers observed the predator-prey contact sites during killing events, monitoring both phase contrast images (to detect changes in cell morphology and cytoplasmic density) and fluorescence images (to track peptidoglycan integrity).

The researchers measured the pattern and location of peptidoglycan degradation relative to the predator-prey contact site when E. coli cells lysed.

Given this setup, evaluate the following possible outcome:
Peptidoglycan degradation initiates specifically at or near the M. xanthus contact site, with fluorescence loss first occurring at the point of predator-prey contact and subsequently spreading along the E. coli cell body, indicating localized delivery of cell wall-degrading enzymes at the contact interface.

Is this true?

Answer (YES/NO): YES